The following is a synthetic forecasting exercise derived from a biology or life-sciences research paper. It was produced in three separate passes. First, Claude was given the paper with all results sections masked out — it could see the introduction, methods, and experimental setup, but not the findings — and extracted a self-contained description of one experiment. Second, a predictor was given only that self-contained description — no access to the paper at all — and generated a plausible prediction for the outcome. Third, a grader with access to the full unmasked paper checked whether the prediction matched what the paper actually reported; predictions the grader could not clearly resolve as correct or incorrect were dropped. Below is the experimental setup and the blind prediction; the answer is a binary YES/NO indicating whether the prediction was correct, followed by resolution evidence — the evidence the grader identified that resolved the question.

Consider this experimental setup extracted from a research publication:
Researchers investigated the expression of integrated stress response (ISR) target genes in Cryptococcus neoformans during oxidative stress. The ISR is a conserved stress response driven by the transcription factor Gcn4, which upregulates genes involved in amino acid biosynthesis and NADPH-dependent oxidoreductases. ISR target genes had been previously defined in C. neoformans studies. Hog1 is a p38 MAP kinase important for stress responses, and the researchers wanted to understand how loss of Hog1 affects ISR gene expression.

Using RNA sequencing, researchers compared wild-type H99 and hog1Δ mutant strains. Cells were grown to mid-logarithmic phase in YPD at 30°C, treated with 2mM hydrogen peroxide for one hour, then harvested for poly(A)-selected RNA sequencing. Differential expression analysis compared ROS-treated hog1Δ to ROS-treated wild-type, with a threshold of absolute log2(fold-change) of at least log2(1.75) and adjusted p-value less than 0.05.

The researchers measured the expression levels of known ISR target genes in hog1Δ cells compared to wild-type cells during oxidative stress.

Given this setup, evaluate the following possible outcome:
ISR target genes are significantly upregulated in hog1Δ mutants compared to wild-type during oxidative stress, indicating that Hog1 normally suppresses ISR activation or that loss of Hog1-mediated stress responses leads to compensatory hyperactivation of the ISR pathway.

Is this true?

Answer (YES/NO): YES